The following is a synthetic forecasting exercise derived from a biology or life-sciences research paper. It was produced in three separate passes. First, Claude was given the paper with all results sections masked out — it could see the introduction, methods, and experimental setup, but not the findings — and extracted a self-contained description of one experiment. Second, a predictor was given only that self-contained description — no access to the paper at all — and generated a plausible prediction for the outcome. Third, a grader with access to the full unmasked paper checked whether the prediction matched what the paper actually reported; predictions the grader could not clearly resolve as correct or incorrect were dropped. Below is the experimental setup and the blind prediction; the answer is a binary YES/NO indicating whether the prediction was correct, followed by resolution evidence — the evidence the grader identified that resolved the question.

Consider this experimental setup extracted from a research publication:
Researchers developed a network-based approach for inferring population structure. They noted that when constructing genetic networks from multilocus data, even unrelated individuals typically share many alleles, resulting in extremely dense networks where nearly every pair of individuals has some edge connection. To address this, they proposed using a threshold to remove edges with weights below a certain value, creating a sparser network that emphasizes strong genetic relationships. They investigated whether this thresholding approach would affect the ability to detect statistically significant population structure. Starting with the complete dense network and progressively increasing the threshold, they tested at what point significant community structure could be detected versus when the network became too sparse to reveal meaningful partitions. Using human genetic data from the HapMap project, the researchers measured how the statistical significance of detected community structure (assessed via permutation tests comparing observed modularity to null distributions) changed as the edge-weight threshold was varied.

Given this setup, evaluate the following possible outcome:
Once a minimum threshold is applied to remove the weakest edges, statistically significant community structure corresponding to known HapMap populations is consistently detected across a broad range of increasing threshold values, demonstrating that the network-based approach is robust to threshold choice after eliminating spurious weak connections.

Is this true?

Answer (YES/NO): NO